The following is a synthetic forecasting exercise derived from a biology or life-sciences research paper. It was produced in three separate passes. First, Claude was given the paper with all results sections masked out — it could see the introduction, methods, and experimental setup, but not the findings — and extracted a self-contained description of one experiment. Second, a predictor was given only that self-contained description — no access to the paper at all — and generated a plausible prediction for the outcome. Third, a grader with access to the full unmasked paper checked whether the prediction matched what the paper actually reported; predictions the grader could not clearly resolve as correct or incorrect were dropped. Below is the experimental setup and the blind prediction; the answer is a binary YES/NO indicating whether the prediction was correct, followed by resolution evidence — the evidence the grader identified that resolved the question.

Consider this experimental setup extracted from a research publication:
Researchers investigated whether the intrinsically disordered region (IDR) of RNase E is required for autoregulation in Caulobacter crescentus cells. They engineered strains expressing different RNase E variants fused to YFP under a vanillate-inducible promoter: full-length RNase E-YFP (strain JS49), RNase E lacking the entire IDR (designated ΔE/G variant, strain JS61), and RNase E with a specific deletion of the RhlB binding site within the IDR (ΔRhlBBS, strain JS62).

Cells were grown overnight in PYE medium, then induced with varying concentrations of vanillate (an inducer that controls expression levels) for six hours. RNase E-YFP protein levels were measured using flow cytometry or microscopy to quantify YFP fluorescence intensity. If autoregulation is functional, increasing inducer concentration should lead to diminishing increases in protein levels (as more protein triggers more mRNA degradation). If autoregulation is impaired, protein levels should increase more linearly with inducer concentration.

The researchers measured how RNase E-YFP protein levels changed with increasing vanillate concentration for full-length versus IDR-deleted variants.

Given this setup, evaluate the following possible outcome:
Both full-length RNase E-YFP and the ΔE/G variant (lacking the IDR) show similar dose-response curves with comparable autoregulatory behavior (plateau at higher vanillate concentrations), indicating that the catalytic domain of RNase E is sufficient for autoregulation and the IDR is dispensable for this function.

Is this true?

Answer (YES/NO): NO